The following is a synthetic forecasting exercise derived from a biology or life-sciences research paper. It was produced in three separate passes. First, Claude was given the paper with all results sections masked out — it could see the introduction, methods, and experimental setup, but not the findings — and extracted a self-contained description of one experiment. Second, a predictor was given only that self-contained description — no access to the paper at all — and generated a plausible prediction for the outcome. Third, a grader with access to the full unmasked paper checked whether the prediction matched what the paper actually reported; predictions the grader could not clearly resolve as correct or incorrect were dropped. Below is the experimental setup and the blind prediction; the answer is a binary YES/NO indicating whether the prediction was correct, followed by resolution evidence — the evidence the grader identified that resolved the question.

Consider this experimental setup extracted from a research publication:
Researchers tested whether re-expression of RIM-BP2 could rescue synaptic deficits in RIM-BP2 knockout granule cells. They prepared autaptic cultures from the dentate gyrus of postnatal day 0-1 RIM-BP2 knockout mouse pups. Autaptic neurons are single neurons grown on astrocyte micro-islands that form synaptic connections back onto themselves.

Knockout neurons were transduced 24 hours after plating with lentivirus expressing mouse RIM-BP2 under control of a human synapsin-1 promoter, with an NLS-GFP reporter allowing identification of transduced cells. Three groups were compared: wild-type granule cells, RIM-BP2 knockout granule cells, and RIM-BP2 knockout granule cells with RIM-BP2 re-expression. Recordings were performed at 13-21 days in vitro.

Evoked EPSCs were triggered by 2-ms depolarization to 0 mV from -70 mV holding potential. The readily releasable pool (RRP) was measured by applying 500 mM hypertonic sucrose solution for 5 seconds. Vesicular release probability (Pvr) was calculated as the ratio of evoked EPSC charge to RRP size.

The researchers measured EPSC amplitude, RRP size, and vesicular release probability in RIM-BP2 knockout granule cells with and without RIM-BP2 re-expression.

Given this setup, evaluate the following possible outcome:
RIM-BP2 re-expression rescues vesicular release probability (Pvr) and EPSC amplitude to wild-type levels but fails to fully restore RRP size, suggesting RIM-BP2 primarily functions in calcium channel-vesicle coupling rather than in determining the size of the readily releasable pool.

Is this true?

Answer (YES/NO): NO